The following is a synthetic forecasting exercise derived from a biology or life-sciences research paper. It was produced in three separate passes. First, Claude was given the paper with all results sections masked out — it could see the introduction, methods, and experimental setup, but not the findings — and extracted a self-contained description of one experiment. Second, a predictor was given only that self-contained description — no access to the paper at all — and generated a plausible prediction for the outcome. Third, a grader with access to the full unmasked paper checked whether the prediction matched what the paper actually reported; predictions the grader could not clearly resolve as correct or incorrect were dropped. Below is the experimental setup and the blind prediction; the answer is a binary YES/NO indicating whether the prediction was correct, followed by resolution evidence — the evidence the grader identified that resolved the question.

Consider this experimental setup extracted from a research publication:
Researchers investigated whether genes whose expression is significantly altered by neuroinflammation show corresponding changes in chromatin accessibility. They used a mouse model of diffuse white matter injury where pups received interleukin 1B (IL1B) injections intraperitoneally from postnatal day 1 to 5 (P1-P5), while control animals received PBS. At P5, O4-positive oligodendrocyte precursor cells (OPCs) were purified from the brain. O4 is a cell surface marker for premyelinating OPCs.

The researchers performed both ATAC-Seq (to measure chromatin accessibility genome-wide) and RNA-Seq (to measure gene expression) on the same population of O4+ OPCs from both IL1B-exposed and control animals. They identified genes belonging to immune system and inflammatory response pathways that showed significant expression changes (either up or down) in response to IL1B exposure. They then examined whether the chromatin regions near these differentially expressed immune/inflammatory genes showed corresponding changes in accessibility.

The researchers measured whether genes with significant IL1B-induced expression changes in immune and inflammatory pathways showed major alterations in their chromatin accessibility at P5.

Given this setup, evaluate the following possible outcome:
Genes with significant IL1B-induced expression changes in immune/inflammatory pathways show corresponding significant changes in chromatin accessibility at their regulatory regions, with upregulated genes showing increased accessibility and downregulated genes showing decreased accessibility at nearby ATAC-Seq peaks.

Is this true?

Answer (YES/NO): NO